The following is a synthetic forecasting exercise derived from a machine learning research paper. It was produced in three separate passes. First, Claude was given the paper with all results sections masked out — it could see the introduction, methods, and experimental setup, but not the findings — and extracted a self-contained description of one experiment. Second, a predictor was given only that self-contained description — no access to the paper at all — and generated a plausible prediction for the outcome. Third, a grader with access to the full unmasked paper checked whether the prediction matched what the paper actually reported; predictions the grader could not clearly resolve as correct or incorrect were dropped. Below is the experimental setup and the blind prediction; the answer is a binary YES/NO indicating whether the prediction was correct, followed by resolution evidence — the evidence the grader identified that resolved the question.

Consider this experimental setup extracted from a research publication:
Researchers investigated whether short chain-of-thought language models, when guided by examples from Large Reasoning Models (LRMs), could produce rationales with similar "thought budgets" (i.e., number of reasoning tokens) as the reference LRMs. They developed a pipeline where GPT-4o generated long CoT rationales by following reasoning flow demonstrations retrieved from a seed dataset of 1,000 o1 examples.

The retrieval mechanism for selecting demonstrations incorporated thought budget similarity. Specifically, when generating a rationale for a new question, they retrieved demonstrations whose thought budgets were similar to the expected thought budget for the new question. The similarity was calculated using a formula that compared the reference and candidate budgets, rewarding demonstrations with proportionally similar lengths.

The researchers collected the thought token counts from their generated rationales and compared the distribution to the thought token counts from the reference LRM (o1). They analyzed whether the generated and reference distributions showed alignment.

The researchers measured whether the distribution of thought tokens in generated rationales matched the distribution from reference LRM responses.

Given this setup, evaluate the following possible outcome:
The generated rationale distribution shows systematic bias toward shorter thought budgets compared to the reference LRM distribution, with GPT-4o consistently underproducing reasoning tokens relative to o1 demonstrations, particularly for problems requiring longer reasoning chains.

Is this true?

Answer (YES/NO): NO